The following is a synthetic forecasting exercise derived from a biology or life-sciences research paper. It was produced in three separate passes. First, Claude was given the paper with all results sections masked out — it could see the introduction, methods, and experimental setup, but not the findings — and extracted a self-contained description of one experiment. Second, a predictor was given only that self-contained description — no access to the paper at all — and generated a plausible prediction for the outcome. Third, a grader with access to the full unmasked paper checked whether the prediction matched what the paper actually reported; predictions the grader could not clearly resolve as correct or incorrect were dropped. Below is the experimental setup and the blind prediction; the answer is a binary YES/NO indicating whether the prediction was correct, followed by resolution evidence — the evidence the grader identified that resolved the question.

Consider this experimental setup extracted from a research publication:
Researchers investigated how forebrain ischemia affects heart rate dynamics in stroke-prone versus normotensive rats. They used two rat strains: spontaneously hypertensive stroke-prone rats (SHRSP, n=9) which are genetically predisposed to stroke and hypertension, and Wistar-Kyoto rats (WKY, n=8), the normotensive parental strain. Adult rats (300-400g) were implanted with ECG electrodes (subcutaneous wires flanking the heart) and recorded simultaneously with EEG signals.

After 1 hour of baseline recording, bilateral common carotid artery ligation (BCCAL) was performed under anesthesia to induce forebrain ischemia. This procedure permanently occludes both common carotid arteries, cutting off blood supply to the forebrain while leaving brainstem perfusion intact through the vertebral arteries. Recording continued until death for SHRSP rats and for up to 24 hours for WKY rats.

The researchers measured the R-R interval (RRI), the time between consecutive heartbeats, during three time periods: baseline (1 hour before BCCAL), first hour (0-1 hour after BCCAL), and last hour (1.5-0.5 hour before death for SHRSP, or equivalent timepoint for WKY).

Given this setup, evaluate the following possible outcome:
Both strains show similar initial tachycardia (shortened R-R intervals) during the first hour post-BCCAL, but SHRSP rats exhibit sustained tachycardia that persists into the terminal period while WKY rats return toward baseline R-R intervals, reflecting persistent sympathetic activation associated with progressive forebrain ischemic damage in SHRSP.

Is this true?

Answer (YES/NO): NO